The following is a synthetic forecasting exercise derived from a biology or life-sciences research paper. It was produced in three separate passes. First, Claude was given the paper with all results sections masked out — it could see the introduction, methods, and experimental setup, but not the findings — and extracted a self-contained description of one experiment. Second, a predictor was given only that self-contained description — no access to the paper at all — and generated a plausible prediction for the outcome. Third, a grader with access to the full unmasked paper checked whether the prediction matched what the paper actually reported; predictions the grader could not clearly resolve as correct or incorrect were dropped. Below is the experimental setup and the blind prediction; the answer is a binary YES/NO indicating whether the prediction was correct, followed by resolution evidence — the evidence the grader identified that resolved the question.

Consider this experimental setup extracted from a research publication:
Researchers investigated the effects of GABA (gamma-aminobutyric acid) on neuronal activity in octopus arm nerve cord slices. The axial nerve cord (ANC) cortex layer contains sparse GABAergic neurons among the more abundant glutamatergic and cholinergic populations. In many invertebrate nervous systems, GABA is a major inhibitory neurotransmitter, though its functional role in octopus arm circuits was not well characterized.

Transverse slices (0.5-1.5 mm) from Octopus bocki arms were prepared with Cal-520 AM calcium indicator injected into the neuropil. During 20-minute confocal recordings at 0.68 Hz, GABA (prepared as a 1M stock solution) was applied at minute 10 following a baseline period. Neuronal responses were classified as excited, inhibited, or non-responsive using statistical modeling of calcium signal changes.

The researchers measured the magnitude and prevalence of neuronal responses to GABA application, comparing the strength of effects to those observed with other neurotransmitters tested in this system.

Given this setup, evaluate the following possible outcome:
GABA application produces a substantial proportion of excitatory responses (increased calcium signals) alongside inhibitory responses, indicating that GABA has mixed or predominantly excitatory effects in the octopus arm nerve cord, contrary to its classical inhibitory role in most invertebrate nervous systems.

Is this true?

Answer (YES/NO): NO